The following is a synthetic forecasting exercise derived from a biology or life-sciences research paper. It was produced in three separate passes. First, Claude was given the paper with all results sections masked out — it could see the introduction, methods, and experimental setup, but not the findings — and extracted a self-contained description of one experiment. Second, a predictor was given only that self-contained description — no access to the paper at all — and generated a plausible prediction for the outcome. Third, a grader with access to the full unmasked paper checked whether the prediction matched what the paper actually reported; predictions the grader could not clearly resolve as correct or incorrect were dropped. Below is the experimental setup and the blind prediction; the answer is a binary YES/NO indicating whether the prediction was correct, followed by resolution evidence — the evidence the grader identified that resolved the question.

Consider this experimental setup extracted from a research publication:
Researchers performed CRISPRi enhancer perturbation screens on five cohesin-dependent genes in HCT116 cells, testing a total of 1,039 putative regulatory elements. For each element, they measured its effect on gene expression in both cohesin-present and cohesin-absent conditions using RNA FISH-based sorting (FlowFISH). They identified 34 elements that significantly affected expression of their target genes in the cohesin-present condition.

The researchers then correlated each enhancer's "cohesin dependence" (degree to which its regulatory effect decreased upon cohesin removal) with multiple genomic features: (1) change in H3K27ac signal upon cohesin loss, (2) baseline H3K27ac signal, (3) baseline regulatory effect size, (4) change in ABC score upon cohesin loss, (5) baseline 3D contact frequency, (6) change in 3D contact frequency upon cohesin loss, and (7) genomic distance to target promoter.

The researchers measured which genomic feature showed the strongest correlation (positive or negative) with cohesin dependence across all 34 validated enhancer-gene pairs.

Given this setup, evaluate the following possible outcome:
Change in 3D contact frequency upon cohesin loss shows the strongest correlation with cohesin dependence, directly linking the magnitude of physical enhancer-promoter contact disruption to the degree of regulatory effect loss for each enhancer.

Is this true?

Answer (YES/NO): YES